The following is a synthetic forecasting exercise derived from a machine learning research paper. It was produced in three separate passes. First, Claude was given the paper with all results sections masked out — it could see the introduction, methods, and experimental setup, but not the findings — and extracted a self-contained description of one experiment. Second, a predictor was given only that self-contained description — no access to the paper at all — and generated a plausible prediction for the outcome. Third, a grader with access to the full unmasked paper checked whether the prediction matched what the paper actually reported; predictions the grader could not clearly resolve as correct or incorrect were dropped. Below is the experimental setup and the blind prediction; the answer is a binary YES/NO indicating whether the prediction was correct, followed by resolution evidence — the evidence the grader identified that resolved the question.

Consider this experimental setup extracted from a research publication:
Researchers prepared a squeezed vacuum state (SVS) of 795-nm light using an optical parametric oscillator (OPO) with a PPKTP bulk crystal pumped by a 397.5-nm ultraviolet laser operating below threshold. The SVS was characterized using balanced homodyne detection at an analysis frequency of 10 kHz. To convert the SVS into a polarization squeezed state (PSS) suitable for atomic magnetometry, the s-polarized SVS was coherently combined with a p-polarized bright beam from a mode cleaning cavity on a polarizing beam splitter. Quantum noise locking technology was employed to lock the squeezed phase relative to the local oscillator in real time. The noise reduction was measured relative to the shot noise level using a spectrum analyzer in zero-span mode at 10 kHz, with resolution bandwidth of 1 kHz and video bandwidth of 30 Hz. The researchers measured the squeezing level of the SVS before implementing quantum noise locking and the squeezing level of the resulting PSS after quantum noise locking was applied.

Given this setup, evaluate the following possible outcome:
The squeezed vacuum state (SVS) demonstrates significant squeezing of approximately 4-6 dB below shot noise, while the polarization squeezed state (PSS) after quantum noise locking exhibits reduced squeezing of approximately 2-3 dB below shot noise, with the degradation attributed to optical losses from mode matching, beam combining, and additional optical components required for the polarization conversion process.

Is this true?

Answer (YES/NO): NO